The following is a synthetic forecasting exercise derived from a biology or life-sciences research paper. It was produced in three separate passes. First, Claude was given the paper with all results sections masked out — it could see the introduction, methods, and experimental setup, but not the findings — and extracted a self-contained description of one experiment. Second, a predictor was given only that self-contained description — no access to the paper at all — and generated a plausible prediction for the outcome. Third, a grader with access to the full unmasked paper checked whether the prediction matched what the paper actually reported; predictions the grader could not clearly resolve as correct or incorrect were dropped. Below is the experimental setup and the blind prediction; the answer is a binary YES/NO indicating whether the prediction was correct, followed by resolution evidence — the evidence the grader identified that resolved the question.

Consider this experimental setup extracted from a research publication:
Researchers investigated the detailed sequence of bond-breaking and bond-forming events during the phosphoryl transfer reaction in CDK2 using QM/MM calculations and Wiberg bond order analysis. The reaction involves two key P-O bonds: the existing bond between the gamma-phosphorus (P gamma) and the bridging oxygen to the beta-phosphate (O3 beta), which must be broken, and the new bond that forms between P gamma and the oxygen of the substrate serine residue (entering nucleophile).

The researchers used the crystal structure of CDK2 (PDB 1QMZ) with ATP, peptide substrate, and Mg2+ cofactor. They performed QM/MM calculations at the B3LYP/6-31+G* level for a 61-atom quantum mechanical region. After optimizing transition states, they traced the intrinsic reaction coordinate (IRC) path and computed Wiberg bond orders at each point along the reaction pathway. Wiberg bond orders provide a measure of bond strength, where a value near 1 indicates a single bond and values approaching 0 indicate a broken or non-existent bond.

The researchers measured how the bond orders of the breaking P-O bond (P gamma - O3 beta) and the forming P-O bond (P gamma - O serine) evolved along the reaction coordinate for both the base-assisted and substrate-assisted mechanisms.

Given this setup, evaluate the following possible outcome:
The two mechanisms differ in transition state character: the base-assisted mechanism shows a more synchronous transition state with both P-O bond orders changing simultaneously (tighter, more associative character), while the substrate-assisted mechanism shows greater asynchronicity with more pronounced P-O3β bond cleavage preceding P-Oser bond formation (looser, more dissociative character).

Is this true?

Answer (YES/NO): NO